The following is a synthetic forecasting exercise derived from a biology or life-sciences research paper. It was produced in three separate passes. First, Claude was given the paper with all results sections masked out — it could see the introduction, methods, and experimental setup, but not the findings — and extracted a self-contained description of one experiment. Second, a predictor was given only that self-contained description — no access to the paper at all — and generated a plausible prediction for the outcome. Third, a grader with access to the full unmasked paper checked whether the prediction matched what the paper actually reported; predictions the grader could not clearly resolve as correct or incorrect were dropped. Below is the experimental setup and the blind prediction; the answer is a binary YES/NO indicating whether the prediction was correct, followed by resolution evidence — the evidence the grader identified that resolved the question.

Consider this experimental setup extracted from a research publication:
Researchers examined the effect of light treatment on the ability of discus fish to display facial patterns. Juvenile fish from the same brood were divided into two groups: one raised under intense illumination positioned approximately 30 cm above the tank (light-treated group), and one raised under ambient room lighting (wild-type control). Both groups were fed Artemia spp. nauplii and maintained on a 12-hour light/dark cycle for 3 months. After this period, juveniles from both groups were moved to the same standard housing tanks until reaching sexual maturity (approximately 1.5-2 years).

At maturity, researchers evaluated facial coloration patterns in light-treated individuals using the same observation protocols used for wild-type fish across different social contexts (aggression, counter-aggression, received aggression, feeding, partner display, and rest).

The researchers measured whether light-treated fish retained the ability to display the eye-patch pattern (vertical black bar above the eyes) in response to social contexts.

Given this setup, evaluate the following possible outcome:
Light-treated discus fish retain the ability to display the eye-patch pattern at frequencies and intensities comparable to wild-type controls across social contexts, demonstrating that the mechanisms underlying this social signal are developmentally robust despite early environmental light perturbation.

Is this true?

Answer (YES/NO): NO